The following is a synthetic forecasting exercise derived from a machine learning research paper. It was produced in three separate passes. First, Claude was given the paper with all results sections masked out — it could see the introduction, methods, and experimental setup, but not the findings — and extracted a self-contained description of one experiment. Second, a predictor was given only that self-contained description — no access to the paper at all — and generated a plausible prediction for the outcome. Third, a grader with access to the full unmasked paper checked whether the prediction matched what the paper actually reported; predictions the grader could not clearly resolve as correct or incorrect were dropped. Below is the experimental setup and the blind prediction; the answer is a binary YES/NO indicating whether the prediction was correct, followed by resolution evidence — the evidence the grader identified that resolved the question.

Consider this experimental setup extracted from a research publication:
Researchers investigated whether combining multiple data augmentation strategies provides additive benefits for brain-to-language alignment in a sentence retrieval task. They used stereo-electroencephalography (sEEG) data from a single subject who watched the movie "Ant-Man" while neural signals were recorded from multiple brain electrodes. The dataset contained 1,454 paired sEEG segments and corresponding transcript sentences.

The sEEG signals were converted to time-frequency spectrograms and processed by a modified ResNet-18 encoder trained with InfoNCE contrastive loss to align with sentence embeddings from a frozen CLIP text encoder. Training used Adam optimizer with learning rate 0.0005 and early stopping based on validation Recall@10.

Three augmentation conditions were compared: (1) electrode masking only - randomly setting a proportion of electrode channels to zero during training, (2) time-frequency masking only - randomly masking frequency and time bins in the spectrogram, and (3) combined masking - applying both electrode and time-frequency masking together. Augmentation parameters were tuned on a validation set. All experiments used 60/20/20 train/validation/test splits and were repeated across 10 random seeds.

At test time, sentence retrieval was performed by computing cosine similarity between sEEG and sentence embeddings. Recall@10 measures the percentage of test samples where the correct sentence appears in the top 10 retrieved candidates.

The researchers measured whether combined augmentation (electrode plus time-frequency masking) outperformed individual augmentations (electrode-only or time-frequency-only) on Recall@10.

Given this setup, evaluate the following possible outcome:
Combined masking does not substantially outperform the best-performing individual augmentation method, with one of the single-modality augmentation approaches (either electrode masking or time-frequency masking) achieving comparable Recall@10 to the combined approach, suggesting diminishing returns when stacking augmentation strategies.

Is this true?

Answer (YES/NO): YES